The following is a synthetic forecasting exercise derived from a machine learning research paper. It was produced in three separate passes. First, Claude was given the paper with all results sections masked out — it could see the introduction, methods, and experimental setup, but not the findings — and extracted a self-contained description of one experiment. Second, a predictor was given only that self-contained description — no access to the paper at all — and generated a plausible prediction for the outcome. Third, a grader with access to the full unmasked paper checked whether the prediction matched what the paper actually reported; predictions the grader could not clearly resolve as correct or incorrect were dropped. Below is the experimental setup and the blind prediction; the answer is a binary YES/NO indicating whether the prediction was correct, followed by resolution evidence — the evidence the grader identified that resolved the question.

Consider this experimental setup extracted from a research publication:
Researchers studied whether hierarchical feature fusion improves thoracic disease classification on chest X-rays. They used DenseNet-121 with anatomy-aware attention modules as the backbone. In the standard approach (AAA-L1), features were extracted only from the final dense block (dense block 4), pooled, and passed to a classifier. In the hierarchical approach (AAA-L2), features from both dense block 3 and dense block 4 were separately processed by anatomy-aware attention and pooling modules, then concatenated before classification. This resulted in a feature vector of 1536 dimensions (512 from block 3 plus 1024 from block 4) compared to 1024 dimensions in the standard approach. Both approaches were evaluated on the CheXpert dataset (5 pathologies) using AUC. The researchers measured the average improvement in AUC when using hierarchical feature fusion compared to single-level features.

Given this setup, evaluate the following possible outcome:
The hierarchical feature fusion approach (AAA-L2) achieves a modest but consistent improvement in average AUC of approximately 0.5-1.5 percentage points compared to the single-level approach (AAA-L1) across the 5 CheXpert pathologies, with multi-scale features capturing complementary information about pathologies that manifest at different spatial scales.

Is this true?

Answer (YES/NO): YES